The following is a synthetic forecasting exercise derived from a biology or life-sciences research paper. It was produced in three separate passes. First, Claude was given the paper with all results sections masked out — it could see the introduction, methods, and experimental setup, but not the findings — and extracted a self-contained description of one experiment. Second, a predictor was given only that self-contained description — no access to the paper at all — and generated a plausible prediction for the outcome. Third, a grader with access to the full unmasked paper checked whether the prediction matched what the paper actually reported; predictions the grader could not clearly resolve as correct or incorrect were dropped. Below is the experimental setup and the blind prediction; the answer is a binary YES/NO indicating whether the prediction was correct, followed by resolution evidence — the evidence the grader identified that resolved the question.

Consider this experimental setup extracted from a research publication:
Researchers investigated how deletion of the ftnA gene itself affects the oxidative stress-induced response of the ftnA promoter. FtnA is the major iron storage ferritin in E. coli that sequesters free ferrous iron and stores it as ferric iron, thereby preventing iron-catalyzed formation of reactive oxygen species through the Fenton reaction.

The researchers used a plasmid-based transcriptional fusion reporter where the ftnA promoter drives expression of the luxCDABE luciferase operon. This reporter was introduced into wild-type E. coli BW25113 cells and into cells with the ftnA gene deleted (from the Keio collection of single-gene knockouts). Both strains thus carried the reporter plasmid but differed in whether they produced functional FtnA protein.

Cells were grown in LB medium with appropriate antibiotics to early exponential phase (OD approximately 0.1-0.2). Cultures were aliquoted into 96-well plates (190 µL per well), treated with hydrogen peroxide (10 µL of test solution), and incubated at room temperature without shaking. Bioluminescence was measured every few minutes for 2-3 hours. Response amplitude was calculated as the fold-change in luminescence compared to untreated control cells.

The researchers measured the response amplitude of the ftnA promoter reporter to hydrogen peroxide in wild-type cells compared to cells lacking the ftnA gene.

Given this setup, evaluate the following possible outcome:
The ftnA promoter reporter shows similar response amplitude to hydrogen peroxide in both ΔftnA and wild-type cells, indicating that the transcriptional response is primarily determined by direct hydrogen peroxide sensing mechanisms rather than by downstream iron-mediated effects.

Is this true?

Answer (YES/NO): NO